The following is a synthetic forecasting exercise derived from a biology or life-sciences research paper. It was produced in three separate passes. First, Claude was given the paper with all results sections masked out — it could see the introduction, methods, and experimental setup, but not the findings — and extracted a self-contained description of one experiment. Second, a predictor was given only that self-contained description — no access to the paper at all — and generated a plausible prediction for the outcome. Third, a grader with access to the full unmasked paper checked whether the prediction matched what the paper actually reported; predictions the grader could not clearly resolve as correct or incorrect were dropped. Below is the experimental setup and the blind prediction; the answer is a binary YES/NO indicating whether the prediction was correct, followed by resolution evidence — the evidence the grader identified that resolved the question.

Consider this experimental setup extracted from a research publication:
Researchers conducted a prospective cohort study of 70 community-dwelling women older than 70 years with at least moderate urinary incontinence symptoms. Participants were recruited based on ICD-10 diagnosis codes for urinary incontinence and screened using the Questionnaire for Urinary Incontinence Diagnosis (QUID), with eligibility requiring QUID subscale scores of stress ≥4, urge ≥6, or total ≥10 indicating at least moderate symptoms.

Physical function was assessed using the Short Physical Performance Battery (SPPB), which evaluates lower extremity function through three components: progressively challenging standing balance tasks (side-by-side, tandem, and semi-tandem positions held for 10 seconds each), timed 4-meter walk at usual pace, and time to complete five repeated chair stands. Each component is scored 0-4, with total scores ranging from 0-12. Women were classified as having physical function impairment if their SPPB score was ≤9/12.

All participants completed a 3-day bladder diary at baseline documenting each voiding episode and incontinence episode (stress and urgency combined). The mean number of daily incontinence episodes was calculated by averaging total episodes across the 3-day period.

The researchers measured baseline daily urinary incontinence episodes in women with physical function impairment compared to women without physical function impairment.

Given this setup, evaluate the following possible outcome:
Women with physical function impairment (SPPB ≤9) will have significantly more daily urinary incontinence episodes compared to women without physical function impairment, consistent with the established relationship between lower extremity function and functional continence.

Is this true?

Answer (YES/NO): YES